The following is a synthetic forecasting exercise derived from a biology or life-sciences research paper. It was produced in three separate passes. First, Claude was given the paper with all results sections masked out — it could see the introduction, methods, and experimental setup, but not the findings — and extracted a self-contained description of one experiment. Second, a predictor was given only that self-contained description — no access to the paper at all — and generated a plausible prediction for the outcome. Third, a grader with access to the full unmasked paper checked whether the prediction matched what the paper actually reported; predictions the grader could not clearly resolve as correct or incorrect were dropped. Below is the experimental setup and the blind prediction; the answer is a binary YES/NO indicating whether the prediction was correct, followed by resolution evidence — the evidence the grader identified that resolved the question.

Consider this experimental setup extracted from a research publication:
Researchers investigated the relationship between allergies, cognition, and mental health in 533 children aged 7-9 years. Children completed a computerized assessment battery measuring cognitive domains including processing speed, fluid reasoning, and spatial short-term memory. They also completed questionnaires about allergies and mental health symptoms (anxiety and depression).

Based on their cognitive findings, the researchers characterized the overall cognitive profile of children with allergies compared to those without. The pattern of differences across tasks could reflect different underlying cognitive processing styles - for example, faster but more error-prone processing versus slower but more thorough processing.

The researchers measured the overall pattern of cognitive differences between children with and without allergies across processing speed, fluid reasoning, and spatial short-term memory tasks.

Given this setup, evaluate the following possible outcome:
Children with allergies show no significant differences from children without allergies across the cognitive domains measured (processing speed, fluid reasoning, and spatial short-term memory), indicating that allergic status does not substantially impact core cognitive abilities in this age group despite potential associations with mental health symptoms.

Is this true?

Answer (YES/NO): NO